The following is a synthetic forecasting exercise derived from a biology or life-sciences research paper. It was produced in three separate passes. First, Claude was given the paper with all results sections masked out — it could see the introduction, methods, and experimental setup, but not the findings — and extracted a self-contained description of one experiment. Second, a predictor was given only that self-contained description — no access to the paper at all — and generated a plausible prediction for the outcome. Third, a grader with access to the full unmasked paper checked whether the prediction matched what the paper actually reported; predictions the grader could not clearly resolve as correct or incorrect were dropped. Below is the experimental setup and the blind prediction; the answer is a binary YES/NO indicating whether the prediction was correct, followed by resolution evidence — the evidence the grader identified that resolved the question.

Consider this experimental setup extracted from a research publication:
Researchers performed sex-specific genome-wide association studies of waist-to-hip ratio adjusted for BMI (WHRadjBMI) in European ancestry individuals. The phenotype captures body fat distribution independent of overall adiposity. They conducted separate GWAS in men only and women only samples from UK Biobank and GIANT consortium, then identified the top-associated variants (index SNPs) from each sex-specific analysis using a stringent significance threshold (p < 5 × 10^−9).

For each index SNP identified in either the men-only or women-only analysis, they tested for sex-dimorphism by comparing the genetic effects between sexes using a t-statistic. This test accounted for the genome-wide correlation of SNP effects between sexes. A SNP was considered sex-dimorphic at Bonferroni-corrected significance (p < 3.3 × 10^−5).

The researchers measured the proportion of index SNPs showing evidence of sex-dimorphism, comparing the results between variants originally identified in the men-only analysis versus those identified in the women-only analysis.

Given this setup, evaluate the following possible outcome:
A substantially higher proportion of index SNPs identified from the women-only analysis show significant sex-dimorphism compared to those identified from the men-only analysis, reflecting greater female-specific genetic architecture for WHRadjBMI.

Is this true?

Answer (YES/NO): YES